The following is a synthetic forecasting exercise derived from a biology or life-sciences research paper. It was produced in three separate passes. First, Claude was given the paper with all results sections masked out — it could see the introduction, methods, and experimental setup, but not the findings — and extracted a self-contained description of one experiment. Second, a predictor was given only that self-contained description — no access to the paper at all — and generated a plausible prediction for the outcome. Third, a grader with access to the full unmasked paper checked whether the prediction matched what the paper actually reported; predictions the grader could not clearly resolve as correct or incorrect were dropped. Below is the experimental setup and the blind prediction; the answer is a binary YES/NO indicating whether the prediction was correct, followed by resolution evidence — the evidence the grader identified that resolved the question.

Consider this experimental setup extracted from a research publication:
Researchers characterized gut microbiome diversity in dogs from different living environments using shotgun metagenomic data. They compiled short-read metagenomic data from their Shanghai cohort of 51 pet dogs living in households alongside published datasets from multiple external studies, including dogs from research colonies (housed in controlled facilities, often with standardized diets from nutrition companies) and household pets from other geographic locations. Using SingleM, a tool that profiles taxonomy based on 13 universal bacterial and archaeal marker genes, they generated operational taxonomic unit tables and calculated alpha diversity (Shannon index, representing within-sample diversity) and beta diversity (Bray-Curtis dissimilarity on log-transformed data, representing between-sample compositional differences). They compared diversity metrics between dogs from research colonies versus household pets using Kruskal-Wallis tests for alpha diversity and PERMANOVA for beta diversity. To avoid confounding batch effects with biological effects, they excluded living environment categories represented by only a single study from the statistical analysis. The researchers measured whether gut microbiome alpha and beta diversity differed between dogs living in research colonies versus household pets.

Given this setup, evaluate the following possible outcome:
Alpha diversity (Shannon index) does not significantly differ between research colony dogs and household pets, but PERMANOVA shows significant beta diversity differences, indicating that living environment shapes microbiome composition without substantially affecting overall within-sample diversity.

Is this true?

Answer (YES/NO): NO